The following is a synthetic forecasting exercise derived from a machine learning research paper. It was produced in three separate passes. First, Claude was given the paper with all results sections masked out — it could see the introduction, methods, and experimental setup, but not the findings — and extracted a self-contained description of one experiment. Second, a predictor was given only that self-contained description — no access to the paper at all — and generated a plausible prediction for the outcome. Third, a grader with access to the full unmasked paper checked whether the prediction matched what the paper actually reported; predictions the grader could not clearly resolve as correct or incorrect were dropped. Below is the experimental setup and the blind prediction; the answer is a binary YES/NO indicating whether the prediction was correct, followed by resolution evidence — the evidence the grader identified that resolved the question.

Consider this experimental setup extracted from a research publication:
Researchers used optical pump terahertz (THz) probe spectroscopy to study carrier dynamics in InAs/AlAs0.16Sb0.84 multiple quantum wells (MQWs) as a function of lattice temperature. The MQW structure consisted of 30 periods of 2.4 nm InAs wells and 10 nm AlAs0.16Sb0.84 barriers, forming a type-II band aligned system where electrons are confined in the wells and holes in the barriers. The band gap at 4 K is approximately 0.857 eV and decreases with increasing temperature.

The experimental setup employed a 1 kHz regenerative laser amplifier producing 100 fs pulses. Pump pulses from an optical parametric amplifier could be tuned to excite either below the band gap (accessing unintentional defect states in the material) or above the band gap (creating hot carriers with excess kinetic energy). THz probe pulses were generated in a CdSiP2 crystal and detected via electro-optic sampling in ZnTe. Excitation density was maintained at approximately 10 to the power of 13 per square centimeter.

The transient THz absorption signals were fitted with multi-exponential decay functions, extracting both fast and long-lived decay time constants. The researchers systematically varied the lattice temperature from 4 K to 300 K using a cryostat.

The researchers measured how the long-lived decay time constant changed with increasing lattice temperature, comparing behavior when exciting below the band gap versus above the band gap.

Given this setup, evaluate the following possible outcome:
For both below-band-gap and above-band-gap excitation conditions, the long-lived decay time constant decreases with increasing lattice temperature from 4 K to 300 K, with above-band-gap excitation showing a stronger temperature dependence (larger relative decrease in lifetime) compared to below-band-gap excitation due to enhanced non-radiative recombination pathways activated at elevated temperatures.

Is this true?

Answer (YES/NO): NO